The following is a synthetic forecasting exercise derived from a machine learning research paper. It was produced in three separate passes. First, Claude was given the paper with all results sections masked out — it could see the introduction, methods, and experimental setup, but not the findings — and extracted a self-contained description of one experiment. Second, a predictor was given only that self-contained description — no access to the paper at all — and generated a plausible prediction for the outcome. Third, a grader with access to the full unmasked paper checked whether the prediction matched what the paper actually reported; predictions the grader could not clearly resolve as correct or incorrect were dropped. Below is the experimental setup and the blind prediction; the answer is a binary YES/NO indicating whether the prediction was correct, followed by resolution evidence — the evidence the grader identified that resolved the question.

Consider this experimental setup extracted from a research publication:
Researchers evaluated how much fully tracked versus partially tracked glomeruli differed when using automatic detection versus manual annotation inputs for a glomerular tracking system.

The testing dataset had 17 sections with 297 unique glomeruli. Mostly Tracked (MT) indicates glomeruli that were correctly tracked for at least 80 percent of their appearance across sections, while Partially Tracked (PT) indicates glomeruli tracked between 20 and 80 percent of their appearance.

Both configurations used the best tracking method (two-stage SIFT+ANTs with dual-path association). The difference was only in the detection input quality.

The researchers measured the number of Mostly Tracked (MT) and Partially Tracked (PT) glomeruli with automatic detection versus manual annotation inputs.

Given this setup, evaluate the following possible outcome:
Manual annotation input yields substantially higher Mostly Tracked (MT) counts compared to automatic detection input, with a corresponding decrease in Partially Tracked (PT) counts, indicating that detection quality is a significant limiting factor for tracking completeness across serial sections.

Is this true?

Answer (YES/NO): YES